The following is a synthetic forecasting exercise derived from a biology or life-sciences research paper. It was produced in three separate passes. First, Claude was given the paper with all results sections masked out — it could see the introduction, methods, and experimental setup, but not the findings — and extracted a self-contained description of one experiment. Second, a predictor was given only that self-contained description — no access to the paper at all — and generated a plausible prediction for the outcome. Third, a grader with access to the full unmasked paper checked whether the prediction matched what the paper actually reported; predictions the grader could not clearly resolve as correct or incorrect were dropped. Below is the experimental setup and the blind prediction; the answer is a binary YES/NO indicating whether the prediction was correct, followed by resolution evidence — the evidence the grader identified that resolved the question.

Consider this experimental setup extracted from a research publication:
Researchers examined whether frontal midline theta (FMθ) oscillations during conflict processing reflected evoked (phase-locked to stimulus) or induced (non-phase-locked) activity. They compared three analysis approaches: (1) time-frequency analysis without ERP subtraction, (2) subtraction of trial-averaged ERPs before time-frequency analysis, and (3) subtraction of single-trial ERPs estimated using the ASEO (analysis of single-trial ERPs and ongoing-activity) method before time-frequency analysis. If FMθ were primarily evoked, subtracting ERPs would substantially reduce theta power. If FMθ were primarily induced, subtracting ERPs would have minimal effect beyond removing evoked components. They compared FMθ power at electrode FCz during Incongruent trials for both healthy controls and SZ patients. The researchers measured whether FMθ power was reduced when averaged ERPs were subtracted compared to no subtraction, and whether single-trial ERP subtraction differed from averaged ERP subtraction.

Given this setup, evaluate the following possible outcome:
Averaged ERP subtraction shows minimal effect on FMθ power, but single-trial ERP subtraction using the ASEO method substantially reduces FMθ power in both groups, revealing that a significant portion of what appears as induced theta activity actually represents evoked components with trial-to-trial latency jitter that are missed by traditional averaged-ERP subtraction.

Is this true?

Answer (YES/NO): NO